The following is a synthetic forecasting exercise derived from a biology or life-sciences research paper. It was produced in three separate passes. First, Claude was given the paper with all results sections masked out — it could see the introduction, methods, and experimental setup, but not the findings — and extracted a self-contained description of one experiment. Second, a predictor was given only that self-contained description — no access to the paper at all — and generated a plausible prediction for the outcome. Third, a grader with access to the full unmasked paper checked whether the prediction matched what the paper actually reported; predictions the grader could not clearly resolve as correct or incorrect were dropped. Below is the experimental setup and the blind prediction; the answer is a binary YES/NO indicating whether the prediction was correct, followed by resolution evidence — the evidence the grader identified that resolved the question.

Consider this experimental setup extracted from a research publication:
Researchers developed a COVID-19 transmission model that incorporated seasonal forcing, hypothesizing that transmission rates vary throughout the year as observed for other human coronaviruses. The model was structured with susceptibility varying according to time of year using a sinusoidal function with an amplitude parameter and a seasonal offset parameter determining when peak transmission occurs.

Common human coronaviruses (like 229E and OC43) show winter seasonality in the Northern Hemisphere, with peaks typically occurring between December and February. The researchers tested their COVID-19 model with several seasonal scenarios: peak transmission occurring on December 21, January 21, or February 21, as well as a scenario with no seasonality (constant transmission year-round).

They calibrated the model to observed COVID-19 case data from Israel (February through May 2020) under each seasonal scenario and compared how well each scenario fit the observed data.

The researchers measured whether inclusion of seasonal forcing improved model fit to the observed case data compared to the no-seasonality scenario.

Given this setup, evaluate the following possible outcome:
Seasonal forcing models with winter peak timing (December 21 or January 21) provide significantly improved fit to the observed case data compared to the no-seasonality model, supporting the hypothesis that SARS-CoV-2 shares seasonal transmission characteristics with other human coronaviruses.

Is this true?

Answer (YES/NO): NO